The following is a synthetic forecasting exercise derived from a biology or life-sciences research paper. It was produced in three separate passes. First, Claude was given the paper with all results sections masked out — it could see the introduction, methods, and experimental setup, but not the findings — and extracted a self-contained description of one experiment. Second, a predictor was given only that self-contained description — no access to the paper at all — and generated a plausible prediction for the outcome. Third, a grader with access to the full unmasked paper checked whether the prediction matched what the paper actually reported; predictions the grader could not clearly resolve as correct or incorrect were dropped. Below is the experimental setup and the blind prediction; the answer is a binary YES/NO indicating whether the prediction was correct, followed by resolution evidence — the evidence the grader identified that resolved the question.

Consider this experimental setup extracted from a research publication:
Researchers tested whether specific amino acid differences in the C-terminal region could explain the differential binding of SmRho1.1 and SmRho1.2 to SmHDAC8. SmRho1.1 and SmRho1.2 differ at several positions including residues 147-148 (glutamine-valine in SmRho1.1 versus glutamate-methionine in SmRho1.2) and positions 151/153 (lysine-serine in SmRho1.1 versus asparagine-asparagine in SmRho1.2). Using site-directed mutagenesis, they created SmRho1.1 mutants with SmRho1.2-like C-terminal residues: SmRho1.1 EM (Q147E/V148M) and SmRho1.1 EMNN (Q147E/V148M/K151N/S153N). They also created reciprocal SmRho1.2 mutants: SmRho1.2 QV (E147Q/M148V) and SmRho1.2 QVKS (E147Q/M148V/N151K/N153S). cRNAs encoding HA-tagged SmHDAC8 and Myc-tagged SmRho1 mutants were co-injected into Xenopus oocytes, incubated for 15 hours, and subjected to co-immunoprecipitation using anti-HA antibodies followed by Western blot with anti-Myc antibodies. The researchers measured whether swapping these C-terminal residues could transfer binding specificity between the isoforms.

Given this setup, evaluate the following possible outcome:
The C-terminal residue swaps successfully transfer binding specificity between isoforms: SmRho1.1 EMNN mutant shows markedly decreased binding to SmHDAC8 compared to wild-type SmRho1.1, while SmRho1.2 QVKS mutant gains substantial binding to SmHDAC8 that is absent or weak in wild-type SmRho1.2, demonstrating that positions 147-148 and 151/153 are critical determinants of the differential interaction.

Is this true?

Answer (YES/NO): NO